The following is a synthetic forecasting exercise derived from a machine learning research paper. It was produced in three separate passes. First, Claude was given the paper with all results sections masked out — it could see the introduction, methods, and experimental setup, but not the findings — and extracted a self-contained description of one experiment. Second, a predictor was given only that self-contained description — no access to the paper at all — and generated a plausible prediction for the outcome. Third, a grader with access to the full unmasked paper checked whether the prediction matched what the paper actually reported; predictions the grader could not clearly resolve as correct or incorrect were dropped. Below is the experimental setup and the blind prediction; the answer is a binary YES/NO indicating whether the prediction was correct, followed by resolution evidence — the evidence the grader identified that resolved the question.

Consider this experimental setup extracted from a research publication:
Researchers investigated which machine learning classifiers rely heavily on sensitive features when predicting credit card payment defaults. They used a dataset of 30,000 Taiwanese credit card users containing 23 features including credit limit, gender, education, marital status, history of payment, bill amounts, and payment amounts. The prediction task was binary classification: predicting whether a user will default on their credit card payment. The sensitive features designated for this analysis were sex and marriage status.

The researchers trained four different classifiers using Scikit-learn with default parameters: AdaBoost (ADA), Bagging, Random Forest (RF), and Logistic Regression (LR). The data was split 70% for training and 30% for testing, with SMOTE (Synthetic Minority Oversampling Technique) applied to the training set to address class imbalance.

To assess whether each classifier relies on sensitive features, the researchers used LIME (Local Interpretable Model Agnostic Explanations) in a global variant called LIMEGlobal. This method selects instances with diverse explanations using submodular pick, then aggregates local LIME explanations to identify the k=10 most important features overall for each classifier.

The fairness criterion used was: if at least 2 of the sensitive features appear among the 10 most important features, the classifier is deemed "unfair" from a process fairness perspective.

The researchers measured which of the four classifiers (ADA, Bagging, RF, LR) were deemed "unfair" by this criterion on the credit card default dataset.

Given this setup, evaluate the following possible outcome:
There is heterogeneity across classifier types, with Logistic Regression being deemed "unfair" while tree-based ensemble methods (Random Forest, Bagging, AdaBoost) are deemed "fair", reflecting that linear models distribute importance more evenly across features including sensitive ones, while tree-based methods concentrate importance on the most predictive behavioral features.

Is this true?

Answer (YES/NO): NO